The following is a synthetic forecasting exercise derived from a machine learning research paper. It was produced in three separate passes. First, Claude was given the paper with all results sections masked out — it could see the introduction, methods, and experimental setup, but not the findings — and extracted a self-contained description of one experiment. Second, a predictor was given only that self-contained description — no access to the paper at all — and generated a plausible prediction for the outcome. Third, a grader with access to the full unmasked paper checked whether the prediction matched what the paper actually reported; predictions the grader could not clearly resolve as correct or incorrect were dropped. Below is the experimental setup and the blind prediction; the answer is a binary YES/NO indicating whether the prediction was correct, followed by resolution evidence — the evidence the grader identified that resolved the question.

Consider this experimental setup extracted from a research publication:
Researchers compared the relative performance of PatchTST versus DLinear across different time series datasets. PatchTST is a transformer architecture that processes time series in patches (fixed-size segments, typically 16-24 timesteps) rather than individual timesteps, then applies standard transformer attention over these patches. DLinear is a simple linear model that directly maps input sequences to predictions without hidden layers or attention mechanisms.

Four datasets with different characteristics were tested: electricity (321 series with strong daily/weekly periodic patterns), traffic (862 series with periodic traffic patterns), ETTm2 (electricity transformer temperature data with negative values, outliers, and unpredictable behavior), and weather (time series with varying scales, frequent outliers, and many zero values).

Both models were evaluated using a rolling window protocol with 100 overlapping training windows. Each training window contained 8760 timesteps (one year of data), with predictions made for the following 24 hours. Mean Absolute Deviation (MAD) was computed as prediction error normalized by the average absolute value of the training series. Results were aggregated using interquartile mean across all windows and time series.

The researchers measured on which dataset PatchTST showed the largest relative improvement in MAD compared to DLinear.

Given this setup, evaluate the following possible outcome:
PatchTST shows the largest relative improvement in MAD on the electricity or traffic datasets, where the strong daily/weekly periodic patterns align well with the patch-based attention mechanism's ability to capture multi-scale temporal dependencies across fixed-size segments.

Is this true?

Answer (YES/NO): NO